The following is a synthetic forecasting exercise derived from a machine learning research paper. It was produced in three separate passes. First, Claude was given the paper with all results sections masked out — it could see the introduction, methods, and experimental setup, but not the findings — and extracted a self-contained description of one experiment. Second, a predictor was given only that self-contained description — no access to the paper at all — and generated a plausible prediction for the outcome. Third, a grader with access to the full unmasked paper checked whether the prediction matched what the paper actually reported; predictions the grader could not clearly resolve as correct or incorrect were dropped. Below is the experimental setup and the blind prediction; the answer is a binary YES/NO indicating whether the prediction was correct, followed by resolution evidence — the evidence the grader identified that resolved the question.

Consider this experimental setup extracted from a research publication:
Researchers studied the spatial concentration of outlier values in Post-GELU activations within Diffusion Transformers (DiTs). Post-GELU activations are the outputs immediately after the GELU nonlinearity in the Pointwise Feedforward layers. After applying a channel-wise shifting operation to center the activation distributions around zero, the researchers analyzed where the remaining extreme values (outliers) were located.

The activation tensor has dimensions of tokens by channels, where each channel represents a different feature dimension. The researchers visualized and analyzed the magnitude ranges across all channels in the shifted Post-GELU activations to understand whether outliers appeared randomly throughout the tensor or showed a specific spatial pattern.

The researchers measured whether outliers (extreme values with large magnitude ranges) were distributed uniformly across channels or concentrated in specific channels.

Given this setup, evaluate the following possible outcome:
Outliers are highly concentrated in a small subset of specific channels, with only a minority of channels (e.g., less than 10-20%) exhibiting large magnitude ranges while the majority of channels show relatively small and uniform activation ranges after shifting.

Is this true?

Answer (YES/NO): YES